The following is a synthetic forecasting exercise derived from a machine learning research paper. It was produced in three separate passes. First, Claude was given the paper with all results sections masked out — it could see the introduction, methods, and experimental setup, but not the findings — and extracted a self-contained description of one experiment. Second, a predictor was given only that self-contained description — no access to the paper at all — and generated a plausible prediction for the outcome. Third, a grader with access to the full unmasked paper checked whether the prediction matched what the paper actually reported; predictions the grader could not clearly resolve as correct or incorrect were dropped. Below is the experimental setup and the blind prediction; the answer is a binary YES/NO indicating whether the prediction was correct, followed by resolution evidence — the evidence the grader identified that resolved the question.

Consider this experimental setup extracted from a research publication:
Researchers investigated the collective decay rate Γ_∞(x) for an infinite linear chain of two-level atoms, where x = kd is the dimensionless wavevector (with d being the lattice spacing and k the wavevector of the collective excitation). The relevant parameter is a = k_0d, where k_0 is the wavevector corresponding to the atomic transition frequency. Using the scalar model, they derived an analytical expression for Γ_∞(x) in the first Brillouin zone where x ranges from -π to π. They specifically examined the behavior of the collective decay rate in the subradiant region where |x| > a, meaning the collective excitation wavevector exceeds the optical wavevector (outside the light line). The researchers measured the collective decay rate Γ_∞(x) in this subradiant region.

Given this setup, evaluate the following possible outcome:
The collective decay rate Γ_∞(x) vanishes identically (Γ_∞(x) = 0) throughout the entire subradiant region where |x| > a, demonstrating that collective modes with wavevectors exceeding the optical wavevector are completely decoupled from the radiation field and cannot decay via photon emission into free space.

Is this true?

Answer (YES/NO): YES